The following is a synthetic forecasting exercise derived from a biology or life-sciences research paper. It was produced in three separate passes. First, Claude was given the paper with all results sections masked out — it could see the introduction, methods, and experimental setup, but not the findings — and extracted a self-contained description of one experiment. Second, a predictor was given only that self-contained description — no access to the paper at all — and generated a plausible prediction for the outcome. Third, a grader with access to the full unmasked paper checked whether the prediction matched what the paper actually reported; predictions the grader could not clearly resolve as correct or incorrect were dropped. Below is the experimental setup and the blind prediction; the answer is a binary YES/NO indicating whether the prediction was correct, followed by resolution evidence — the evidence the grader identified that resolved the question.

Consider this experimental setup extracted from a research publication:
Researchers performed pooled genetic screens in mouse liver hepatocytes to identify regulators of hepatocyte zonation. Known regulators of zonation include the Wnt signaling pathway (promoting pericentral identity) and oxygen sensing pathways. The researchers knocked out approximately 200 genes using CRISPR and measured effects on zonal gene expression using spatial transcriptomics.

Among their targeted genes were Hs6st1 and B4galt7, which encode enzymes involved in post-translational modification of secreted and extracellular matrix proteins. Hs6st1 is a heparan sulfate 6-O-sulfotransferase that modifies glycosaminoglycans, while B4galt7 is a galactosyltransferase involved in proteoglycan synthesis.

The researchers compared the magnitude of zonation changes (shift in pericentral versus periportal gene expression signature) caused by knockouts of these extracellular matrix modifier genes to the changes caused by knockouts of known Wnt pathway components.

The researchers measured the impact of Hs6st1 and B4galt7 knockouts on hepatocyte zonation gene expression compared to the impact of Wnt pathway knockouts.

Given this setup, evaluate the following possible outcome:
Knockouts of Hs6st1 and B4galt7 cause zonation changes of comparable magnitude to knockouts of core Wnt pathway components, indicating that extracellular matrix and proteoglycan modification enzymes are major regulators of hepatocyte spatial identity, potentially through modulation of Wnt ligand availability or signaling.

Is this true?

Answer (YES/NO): YES